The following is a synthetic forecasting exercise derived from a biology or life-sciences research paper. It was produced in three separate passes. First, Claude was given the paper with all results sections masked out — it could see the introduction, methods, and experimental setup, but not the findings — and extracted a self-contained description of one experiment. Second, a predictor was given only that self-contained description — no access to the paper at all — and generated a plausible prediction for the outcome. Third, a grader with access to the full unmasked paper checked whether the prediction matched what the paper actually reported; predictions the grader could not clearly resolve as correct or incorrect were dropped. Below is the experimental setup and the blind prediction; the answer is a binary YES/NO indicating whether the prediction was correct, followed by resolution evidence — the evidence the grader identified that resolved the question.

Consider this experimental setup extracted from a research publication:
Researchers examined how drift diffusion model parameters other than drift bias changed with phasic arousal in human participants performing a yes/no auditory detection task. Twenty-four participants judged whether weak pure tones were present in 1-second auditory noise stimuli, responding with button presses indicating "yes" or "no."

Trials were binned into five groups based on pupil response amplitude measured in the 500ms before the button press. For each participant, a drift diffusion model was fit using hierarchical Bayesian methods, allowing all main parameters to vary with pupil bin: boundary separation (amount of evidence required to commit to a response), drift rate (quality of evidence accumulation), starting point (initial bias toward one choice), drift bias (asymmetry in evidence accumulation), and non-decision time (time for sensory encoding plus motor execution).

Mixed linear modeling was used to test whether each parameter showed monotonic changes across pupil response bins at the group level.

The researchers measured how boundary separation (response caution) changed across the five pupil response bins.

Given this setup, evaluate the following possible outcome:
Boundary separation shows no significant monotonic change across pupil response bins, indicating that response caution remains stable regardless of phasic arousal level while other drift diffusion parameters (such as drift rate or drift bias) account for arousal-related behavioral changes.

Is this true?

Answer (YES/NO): YES